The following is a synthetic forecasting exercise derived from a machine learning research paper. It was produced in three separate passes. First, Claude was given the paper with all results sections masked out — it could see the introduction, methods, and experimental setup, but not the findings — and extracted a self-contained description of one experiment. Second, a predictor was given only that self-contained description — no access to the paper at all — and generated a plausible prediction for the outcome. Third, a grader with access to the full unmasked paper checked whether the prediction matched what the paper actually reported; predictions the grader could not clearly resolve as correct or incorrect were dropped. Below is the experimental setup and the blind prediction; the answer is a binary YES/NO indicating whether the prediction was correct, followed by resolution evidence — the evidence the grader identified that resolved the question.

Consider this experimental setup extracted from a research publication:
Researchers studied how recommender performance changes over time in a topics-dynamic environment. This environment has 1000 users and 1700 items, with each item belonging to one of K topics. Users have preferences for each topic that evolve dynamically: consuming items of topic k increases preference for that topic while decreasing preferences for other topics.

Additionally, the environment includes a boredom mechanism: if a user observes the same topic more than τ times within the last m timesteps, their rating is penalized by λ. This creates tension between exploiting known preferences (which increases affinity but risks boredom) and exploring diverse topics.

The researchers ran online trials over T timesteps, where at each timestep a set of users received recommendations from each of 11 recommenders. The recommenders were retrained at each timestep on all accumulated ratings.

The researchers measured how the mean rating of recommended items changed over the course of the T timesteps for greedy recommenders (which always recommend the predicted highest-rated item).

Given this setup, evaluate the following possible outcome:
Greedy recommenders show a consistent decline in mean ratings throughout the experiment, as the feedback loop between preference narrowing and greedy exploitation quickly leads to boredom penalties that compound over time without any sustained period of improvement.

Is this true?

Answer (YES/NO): NO